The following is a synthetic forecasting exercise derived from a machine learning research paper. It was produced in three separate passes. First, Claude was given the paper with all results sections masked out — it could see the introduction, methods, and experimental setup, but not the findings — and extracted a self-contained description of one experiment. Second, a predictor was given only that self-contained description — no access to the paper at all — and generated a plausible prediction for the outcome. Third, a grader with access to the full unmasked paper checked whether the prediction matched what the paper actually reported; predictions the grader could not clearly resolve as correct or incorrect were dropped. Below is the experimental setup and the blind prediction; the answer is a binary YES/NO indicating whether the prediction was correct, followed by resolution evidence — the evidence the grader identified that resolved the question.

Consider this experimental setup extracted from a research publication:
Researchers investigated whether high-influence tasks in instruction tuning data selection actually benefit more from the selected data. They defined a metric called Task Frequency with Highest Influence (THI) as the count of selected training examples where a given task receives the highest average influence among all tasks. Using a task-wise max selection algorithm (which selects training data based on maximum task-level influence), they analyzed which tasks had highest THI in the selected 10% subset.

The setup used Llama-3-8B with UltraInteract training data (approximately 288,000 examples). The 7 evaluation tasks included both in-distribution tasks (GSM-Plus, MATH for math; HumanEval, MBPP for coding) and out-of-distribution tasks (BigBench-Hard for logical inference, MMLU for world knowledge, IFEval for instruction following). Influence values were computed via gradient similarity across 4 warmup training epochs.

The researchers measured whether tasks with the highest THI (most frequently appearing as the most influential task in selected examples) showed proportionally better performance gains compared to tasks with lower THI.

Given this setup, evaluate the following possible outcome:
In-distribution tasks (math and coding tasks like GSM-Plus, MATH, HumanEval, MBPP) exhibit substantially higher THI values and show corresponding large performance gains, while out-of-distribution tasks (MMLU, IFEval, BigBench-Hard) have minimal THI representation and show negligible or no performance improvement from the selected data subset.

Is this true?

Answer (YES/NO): NO